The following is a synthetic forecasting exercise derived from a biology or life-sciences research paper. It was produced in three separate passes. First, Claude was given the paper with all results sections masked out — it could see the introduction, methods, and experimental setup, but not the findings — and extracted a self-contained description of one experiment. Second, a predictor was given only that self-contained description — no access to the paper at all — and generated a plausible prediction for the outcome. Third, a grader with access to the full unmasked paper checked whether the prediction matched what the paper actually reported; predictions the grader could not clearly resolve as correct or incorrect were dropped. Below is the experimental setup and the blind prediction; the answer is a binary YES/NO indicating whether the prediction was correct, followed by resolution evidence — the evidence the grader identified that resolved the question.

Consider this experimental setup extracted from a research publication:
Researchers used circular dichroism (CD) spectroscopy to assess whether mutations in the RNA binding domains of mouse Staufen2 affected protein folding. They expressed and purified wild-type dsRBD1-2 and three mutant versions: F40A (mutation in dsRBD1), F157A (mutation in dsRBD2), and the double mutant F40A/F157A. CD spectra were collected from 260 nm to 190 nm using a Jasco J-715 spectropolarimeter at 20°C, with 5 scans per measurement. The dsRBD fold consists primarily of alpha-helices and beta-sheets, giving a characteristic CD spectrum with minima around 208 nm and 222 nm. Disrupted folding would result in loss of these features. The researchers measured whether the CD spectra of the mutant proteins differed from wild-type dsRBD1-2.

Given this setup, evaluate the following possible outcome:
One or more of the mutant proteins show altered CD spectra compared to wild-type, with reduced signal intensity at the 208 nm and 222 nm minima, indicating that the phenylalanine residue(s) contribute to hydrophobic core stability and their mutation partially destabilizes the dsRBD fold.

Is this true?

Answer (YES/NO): NO